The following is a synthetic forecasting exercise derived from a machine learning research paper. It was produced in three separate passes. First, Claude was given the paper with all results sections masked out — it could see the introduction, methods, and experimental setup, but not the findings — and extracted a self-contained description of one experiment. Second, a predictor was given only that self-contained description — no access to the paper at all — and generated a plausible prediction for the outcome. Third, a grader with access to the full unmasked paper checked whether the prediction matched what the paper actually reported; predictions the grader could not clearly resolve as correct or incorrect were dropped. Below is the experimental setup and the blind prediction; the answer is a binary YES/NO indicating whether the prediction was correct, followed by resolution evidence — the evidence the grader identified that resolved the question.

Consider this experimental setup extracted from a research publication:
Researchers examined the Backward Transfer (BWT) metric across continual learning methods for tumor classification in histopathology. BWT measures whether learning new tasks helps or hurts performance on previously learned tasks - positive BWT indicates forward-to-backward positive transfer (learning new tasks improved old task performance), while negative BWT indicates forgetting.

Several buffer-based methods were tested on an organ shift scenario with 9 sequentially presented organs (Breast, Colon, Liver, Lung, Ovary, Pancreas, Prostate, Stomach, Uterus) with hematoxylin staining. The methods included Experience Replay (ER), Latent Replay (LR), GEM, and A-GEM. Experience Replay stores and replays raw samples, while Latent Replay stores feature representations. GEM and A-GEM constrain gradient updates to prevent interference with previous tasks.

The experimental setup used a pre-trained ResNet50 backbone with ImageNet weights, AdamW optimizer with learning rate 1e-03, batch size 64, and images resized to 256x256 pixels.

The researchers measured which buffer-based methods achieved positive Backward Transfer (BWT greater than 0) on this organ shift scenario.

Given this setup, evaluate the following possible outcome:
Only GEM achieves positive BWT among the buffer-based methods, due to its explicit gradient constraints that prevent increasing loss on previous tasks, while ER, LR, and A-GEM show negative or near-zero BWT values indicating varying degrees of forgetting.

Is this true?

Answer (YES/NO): NO